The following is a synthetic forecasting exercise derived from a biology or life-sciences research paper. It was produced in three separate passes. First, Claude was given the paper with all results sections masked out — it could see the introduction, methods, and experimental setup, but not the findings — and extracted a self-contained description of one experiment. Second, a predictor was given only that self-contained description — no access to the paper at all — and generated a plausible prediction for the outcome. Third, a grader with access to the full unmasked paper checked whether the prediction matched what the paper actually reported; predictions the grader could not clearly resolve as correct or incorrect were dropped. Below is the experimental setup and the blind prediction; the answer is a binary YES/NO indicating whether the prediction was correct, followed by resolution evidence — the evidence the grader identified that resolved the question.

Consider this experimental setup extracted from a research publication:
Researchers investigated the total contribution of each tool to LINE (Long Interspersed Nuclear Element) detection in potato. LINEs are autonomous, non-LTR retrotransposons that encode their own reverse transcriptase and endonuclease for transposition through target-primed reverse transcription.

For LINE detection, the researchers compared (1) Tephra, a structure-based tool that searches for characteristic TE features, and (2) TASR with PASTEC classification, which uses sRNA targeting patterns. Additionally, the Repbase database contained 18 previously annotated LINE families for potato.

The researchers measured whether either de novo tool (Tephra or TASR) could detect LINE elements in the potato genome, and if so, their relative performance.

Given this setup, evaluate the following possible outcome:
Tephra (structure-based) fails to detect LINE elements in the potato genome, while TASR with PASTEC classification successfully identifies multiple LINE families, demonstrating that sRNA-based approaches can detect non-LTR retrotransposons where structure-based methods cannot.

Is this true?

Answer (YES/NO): YES